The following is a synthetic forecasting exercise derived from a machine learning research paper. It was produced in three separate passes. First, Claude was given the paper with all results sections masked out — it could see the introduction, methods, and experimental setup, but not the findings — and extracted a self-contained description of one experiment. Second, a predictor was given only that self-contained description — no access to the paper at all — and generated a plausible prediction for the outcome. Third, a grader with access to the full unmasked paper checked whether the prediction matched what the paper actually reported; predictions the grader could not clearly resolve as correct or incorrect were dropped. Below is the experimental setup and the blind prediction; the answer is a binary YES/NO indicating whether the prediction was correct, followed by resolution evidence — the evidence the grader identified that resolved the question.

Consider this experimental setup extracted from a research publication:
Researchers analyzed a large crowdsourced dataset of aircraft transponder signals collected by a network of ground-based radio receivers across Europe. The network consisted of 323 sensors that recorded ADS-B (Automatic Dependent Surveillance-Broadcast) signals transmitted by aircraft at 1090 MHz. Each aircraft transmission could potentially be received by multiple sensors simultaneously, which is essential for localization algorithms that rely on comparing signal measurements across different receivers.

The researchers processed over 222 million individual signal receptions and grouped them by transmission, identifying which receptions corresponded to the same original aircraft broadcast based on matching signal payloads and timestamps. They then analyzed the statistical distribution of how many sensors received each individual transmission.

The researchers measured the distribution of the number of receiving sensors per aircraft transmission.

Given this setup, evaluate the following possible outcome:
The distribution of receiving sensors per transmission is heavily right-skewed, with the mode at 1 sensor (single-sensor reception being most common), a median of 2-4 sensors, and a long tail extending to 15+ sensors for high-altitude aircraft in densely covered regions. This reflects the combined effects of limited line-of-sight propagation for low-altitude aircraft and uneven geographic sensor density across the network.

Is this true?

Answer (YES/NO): NO